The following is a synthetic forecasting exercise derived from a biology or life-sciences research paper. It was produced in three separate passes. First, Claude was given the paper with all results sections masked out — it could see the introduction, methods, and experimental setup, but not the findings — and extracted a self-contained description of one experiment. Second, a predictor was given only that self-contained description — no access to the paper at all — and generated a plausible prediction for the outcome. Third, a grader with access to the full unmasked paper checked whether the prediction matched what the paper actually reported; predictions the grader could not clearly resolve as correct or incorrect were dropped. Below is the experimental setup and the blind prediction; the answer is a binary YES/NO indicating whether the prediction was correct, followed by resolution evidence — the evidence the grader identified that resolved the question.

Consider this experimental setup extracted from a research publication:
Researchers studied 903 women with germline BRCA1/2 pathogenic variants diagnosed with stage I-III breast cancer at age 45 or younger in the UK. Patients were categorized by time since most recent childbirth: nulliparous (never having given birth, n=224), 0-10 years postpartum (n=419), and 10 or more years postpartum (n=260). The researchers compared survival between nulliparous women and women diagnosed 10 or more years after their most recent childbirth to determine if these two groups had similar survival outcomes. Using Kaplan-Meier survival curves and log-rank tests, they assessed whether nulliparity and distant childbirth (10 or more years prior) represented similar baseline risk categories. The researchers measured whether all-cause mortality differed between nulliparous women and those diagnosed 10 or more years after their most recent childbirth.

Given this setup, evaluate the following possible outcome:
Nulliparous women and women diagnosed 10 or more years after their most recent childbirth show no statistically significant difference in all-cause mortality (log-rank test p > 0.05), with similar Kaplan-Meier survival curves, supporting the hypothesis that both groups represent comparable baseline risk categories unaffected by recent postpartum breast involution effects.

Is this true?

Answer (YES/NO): YES